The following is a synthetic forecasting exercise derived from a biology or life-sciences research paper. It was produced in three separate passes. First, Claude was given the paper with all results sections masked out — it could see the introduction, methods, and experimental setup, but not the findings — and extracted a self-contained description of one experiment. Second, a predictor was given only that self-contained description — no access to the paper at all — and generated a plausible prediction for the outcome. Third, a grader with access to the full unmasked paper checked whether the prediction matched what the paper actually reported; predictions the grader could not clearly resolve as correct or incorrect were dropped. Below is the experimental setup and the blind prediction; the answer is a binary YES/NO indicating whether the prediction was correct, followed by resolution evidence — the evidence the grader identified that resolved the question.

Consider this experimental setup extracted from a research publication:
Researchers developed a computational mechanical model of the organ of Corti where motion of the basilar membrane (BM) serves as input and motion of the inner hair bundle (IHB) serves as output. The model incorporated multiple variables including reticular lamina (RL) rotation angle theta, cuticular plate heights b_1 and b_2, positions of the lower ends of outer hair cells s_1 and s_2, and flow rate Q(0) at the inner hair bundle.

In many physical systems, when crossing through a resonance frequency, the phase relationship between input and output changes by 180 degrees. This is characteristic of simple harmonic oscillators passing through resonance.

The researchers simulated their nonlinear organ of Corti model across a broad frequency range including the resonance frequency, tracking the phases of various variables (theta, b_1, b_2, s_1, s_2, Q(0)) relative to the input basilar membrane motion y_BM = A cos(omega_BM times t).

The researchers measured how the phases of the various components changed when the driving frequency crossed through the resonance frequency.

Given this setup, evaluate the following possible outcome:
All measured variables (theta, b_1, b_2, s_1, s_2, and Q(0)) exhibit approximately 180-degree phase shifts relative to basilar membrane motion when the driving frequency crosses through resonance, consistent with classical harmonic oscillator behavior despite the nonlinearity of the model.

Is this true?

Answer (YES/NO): YES